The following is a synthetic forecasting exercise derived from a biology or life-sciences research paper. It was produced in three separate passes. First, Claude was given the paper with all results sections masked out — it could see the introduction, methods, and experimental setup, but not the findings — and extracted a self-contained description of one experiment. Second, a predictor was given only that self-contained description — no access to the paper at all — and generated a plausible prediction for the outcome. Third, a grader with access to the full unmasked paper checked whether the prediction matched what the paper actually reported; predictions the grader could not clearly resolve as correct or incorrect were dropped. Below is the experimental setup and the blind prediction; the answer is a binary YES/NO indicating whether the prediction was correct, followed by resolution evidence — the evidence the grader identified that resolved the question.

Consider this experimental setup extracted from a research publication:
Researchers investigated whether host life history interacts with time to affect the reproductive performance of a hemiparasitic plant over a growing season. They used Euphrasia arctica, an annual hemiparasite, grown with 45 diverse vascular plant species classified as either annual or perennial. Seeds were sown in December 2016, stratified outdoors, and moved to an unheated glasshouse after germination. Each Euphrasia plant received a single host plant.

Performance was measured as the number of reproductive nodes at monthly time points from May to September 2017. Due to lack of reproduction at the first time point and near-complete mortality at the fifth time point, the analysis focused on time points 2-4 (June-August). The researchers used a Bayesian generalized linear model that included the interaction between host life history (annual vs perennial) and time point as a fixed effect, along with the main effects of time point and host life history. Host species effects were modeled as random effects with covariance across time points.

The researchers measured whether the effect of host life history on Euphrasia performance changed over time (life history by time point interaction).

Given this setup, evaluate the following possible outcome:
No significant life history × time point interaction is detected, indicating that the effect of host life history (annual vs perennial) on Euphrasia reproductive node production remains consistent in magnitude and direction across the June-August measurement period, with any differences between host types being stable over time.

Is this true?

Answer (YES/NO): NO